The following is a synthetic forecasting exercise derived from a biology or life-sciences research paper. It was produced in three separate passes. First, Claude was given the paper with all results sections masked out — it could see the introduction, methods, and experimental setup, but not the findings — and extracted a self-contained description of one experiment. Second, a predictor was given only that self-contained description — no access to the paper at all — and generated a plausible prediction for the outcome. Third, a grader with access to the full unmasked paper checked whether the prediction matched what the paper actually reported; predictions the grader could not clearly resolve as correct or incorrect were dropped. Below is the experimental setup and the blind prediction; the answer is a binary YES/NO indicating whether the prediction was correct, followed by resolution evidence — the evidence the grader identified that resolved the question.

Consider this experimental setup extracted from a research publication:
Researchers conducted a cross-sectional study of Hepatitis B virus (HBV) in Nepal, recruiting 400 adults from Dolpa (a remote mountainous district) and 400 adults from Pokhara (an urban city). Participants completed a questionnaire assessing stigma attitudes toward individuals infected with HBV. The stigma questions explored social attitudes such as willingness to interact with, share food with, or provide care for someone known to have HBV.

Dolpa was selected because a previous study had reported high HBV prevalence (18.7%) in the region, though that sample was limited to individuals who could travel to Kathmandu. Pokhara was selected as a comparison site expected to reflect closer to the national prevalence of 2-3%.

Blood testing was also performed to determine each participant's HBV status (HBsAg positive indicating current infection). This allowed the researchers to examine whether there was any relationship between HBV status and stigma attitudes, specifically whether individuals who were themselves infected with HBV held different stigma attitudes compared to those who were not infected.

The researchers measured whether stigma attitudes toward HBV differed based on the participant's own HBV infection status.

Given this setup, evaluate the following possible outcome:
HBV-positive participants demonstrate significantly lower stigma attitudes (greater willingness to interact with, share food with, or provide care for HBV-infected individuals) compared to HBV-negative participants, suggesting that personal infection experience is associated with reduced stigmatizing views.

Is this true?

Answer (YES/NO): NO